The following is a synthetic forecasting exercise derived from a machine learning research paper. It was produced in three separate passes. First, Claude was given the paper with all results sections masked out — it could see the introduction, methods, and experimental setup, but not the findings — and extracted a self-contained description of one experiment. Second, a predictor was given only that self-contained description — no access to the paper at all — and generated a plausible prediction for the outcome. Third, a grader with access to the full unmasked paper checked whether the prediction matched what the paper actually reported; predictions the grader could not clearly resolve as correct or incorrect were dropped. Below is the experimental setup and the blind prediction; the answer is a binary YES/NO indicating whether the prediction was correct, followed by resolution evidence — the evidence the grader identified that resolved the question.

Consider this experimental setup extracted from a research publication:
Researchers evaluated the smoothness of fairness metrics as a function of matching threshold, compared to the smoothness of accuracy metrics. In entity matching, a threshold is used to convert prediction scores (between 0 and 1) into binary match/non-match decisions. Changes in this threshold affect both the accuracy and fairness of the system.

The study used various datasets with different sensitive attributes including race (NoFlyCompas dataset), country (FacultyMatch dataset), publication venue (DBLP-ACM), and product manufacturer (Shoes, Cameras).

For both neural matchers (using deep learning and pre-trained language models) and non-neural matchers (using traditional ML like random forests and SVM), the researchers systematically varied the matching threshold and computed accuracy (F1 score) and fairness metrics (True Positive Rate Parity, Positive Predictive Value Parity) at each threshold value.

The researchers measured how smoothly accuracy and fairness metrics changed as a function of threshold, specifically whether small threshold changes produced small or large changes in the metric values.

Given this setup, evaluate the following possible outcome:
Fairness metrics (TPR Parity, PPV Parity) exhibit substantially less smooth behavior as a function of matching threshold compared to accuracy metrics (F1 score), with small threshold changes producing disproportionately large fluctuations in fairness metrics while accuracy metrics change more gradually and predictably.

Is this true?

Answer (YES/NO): YES